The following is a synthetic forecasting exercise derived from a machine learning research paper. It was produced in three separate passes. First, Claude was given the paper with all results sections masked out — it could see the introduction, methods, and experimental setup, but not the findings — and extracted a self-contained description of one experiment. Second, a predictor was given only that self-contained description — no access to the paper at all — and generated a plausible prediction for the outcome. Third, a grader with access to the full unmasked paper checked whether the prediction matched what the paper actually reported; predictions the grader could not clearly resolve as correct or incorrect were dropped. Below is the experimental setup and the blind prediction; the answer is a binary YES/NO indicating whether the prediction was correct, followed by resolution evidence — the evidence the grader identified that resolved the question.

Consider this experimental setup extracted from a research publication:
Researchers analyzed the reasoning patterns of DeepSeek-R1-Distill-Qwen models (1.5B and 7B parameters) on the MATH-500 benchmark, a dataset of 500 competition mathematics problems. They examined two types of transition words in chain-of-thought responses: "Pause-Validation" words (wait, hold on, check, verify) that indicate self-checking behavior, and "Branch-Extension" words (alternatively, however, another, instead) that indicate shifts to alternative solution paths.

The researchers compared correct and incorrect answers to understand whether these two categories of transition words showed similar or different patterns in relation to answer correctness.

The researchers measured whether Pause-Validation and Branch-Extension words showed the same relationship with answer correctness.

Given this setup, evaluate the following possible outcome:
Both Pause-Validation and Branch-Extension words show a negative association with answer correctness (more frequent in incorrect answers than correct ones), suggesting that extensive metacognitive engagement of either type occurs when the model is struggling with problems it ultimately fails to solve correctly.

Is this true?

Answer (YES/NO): YES